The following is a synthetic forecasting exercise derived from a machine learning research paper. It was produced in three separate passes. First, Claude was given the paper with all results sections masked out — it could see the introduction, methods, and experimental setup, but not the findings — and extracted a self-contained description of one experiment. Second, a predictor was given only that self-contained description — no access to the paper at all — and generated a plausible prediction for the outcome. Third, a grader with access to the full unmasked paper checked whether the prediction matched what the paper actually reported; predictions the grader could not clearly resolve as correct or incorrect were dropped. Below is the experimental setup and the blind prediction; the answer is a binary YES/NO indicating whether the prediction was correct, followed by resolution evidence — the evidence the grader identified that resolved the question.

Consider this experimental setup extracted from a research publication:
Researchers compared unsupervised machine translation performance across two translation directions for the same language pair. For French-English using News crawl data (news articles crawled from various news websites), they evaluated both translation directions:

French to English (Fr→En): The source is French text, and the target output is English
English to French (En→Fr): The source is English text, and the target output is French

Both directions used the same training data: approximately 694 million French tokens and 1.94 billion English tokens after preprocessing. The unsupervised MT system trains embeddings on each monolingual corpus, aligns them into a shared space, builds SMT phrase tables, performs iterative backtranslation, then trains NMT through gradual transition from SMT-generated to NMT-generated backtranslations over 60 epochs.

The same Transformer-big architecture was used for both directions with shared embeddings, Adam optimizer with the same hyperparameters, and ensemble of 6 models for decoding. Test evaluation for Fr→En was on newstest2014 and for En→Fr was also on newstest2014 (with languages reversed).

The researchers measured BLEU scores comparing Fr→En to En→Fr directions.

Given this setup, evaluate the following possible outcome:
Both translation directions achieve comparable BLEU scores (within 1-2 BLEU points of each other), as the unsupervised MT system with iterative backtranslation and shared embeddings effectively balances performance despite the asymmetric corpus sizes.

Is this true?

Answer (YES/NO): YES